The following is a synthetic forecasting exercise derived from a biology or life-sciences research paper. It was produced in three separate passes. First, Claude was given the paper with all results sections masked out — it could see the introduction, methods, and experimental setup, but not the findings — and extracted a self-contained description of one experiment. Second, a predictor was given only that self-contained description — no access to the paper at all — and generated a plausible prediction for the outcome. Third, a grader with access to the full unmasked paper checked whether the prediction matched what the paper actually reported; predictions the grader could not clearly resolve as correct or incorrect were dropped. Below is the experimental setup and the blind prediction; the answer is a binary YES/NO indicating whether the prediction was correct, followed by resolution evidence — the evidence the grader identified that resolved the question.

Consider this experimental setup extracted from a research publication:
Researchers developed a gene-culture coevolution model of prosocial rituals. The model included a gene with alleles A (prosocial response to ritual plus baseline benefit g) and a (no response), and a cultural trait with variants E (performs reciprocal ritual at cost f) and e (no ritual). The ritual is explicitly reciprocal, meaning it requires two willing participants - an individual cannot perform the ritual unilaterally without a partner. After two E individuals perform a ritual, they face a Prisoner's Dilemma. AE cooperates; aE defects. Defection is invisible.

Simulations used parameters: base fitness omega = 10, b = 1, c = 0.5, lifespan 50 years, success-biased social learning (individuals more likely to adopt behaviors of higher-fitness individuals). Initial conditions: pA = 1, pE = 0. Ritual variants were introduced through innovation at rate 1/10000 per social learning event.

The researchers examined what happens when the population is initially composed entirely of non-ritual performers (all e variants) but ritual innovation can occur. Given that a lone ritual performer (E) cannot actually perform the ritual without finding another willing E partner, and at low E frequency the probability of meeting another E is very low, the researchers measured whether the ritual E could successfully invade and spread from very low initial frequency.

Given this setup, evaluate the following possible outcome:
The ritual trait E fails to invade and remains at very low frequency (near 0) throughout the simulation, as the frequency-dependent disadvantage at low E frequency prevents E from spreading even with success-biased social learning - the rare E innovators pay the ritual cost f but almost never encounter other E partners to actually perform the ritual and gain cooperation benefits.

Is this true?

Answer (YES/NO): NO